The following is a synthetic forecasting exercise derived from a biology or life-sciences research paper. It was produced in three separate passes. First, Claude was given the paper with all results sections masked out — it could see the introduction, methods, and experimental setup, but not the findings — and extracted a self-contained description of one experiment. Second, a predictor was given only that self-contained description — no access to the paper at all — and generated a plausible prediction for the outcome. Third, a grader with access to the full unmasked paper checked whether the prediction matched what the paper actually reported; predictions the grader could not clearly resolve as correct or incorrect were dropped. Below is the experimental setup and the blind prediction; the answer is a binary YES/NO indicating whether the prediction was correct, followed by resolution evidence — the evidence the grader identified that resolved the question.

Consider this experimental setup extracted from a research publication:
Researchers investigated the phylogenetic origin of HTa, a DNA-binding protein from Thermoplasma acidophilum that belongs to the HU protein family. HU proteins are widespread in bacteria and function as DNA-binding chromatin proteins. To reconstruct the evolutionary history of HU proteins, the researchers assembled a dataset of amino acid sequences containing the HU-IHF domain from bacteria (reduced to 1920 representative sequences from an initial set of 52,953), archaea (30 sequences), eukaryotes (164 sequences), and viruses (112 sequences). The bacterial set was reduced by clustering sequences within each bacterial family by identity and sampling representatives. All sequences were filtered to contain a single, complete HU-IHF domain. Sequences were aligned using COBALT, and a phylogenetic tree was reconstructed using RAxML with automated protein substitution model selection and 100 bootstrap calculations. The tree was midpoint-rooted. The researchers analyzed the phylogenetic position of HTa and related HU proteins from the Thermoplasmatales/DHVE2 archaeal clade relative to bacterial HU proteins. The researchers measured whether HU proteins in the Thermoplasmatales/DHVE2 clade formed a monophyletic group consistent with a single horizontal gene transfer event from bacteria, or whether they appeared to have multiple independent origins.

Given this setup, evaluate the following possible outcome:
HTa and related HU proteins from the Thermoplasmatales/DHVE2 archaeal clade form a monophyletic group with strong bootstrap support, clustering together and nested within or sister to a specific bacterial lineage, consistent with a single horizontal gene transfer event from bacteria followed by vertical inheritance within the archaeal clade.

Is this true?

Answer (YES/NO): NO